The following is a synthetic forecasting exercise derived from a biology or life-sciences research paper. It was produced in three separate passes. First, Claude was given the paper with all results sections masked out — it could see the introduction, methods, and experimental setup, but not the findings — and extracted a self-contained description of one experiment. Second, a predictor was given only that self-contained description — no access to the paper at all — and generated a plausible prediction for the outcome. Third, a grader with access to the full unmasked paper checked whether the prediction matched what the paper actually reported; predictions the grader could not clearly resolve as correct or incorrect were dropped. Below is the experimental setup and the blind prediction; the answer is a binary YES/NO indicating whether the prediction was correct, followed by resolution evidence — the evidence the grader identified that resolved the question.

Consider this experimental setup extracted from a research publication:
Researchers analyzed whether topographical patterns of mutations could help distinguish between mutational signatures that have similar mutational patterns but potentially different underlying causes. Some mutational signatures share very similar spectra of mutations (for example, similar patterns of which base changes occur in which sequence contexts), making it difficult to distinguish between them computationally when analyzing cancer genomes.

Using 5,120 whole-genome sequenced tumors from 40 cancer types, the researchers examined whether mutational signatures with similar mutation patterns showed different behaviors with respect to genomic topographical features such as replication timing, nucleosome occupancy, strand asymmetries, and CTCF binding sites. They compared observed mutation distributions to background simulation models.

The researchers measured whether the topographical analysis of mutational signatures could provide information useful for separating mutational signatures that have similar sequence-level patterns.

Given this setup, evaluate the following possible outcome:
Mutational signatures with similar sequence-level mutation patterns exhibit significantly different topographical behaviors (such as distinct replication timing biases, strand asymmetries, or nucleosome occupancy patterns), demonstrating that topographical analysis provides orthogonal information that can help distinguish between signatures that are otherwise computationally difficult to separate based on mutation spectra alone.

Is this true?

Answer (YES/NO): YES